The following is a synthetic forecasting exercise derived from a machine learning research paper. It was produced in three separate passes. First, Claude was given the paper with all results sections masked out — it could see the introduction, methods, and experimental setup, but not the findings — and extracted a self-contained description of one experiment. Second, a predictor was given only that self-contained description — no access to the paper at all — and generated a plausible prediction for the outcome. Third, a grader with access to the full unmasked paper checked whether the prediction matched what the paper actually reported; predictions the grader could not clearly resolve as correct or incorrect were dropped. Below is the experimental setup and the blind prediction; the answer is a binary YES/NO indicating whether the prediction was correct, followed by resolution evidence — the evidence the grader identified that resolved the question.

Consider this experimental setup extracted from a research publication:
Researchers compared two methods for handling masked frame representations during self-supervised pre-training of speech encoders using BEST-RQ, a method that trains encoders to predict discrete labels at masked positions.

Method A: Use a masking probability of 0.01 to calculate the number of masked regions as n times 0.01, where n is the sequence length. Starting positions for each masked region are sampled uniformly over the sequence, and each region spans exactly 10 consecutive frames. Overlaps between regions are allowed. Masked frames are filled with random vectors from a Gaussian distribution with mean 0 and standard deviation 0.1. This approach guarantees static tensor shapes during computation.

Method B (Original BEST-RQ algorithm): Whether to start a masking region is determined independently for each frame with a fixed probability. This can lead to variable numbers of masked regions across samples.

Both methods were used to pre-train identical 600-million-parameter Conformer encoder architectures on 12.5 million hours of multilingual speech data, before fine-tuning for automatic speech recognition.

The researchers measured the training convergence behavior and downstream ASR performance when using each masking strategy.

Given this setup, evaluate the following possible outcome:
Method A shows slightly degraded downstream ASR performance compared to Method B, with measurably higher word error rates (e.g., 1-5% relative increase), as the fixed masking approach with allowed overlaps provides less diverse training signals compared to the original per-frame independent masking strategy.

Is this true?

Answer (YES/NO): NO